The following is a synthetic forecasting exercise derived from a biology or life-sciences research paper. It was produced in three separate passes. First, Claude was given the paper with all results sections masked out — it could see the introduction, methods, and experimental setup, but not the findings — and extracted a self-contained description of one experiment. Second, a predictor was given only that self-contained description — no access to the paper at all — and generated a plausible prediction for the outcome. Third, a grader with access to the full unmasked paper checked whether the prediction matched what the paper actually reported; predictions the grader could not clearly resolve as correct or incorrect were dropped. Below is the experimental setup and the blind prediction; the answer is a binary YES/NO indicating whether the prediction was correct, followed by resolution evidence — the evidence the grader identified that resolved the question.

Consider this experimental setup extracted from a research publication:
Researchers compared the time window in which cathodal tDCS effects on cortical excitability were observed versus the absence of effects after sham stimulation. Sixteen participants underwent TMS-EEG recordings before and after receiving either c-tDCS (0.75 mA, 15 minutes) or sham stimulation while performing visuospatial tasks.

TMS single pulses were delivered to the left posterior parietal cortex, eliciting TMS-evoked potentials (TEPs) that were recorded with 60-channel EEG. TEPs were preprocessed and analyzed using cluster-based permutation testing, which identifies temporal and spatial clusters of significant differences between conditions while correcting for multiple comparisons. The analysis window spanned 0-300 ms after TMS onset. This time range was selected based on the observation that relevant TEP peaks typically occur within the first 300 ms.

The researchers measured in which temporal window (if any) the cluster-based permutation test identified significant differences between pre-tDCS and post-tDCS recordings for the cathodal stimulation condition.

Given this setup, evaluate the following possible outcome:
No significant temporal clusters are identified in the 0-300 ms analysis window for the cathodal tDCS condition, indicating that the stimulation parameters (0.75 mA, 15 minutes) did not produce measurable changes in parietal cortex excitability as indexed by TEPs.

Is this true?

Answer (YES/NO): NO